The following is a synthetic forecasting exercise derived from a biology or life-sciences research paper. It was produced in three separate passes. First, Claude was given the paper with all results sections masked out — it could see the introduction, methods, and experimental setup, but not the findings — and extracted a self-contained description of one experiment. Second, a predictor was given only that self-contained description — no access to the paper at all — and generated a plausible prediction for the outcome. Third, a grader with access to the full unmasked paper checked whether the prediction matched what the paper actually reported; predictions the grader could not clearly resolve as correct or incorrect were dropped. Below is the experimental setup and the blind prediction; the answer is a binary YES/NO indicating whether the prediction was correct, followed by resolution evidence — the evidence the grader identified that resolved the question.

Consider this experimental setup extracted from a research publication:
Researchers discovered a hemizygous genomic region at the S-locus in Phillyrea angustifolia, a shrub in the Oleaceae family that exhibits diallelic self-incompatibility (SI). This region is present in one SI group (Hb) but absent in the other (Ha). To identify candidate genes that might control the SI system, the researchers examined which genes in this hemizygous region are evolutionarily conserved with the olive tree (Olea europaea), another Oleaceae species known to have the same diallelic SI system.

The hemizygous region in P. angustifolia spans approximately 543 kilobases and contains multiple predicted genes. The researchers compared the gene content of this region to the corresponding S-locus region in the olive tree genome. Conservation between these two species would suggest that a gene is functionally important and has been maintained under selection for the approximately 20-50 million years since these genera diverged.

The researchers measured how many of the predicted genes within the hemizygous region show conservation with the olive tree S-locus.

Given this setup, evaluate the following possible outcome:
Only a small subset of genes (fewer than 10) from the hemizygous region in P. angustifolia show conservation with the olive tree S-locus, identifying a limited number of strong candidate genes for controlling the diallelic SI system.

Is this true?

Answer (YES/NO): YES